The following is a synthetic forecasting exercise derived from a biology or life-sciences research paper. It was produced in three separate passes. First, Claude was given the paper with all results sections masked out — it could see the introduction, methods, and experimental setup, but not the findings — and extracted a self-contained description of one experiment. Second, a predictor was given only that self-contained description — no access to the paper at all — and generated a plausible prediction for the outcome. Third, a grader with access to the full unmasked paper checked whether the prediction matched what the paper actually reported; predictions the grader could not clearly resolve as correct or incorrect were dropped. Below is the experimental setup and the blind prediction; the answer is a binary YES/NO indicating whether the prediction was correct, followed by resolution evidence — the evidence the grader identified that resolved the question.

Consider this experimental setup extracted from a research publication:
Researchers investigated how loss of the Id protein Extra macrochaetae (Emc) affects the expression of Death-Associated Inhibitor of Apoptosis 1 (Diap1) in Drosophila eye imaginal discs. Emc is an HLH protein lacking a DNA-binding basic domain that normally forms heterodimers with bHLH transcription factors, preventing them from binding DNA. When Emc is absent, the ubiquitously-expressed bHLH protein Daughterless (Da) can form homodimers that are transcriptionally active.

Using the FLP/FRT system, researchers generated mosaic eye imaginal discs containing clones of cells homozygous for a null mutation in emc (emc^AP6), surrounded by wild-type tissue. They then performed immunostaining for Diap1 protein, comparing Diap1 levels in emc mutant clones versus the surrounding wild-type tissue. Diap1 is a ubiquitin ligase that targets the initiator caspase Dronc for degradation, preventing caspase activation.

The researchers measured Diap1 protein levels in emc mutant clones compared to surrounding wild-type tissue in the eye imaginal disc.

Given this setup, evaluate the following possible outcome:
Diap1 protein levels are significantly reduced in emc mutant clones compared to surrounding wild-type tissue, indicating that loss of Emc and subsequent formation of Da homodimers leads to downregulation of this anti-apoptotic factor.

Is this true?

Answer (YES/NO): YES